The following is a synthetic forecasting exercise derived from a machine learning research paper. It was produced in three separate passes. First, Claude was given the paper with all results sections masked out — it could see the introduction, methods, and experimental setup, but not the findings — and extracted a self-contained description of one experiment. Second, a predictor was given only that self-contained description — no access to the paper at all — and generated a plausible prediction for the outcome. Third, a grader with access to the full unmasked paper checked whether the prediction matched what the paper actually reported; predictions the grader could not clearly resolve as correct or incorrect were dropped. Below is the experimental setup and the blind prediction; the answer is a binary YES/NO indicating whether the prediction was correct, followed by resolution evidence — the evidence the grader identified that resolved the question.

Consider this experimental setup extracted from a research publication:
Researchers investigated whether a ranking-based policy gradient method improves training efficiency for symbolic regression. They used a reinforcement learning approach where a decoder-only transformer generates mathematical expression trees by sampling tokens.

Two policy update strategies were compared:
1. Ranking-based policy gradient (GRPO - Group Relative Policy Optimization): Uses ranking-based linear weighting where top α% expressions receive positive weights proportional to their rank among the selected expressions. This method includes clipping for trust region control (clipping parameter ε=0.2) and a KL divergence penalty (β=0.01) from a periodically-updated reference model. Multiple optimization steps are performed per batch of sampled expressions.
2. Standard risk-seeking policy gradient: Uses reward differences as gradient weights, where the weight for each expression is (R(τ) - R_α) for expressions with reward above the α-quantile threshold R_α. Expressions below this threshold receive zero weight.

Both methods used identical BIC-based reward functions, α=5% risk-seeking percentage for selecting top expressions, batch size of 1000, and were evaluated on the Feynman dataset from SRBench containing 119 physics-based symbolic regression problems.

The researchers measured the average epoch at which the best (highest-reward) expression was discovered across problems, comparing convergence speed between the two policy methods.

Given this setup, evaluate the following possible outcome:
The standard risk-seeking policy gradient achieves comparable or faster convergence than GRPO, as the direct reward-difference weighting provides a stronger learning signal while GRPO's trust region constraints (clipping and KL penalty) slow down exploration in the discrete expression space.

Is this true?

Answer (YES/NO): NO